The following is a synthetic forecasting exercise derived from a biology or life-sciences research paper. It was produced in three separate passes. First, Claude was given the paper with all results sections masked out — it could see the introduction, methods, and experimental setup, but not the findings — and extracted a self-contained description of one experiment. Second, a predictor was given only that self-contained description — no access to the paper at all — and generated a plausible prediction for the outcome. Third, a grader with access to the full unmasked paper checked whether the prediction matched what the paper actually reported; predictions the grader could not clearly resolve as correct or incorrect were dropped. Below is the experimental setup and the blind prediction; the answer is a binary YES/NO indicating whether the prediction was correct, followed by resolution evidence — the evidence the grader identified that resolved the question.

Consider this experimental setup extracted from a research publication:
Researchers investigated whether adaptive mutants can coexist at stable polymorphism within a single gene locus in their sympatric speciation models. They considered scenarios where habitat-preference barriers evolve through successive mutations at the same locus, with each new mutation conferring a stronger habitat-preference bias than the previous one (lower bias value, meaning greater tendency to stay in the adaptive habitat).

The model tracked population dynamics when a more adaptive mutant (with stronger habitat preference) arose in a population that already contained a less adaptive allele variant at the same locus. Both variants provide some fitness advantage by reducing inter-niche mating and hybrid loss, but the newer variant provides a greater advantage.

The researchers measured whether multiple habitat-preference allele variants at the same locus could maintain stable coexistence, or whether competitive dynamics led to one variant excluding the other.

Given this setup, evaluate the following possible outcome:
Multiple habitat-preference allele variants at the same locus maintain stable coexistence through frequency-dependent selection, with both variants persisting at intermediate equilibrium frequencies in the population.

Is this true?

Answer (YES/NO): NO